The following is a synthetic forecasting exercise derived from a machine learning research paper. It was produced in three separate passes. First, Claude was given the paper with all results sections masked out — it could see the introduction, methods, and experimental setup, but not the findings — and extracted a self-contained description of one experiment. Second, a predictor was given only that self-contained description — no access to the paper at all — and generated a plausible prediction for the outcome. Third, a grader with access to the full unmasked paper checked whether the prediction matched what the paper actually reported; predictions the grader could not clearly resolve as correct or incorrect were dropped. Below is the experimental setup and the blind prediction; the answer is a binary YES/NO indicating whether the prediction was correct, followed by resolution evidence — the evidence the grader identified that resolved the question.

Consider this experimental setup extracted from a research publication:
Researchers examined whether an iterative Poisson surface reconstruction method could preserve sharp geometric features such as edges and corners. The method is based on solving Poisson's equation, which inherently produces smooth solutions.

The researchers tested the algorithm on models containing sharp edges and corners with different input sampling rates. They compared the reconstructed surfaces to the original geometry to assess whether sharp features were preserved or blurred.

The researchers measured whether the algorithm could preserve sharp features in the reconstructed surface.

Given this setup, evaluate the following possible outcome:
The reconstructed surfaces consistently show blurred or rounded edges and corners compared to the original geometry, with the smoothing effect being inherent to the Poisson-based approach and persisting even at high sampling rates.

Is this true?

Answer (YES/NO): YES